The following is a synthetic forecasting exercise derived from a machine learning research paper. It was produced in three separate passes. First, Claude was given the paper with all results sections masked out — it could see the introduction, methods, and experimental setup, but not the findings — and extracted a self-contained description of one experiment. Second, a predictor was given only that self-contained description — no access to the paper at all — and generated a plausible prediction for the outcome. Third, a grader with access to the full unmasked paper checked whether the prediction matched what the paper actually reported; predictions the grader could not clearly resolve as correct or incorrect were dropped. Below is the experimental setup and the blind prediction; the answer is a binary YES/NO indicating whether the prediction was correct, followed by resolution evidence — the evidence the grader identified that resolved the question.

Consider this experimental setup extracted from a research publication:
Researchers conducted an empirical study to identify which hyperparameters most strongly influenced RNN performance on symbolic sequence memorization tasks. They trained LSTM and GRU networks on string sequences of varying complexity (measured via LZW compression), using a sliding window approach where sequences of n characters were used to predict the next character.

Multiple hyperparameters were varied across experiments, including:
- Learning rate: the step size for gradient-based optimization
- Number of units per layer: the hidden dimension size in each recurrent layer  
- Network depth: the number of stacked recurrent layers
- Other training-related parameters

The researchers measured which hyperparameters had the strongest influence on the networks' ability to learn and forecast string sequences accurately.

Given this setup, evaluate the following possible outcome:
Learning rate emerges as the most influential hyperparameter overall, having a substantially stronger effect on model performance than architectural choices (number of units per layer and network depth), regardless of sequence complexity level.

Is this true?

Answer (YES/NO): NO